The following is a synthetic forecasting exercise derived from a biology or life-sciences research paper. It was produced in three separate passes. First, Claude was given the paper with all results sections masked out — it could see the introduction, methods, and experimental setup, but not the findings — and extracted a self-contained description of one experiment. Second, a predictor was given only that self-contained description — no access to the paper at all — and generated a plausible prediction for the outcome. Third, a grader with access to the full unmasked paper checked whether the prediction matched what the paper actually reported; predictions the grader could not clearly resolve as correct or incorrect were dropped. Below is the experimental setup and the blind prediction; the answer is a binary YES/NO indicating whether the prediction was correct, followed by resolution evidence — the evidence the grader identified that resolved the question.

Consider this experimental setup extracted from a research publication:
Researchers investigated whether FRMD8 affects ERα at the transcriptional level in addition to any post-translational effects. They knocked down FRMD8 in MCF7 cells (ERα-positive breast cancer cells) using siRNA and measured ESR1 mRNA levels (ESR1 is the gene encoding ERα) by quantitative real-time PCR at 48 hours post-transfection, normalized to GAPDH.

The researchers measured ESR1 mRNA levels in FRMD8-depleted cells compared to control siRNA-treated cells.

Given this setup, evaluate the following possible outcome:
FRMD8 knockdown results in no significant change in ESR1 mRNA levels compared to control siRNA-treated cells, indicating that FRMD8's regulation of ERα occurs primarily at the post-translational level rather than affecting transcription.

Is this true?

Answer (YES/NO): NO